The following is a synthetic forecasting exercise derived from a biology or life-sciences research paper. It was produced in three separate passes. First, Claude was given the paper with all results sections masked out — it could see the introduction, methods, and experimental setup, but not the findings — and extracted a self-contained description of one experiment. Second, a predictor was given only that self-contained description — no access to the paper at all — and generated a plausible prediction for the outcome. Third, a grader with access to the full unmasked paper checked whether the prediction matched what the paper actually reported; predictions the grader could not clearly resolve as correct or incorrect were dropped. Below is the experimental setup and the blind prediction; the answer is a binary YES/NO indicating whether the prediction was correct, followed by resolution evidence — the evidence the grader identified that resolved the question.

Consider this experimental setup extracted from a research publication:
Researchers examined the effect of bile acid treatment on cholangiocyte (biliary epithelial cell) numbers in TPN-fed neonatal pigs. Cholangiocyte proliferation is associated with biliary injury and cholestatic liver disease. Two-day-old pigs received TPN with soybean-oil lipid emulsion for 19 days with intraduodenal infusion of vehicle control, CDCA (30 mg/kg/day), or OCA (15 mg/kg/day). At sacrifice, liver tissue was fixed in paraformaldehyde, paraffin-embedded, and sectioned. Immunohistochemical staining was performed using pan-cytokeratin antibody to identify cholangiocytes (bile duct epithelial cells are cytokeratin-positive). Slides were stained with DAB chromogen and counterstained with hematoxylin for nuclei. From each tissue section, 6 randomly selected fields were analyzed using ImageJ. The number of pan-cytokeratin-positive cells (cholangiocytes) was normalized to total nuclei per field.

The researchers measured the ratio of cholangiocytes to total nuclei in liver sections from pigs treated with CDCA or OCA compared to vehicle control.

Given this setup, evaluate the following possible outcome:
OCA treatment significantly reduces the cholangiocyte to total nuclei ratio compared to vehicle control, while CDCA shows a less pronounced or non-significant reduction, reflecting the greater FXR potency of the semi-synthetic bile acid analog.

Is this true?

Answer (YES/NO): NO